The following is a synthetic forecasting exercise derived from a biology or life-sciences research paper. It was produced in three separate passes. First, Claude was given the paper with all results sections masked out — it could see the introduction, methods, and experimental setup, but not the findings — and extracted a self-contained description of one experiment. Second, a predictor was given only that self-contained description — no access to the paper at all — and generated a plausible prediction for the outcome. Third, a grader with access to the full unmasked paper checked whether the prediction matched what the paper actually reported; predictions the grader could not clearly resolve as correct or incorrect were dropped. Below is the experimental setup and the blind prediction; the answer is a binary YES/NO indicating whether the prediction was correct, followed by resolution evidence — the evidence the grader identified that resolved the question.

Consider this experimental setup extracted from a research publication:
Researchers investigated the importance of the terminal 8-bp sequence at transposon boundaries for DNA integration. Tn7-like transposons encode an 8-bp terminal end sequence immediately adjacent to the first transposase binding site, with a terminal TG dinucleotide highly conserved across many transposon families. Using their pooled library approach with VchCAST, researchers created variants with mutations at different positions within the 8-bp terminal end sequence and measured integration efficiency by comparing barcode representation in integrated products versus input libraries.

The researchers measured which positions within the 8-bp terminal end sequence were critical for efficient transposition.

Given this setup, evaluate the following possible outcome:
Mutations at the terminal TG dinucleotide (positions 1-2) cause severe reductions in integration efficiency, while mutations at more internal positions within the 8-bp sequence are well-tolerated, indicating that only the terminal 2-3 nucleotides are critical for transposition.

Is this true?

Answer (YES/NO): YES